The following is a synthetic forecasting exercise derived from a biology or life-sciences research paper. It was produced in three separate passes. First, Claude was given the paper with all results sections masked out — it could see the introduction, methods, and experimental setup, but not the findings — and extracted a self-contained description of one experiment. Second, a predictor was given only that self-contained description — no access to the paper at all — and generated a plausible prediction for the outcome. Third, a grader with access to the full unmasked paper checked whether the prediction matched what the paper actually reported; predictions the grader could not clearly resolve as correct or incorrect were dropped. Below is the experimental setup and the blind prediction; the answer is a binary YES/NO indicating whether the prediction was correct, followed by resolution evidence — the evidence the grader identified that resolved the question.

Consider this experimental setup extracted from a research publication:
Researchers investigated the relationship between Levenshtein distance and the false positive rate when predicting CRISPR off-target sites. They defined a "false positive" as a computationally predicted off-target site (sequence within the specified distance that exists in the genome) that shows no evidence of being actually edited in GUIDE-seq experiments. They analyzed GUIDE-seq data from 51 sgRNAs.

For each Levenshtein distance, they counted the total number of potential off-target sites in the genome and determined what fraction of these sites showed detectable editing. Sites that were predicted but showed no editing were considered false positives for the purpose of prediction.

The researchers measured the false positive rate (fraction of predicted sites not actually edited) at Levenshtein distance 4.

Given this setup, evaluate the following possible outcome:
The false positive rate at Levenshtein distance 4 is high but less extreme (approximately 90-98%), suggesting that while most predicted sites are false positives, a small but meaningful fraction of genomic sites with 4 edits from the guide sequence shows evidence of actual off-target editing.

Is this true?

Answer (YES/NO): NO